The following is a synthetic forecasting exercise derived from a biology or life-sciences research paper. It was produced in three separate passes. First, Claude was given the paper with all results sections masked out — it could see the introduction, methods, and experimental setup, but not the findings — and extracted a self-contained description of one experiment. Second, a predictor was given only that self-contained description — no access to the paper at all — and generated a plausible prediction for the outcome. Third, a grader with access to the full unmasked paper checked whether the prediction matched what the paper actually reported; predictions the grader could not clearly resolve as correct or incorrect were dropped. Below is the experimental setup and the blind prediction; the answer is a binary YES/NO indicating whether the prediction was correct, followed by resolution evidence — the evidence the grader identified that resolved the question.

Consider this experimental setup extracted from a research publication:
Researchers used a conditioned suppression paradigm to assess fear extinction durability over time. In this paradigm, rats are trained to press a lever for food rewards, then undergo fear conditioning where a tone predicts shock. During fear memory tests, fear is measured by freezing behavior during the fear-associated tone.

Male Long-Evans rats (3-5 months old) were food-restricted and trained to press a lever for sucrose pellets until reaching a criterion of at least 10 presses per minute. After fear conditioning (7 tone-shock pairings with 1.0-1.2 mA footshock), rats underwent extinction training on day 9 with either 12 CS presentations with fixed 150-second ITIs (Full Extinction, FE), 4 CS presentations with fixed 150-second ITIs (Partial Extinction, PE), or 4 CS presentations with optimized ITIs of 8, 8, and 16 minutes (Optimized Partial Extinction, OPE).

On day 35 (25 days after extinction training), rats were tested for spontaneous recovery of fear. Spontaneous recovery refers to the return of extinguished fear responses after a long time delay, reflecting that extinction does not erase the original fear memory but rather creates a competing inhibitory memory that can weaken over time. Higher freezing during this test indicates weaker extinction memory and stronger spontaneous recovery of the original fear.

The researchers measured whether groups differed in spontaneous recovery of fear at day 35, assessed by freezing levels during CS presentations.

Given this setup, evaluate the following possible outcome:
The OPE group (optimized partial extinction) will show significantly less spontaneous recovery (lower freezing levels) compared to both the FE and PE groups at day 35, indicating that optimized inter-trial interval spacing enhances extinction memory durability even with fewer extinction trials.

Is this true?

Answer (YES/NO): NO